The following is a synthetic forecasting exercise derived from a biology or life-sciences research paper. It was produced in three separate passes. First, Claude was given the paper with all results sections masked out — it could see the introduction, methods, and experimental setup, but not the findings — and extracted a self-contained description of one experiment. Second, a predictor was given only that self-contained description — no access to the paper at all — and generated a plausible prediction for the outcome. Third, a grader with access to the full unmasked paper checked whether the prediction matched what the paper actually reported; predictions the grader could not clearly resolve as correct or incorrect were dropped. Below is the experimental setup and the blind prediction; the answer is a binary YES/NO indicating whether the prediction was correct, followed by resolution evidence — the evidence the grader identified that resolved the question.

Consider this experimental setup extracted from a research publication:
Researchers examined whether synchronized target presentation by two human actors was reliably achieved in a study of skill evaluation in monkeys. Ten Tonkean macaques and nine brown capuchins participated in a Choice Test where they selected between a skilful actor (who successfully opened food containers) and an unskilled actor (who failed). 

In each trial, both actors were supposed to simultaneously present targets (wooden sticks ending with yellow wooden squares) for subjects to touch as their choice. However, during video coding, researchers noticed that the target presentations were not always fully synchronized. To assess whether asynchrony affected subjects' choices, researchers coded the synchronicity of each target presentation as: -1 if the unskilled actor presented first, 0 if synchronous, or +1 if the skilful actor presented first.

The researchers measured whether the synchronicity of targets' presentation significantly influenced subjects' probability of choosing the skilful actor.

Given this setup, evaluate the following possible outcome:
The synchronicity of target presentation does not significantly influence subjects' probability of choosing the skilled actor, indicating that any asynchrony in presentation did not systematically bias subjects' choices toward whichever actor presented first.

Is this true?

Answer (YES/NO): YES